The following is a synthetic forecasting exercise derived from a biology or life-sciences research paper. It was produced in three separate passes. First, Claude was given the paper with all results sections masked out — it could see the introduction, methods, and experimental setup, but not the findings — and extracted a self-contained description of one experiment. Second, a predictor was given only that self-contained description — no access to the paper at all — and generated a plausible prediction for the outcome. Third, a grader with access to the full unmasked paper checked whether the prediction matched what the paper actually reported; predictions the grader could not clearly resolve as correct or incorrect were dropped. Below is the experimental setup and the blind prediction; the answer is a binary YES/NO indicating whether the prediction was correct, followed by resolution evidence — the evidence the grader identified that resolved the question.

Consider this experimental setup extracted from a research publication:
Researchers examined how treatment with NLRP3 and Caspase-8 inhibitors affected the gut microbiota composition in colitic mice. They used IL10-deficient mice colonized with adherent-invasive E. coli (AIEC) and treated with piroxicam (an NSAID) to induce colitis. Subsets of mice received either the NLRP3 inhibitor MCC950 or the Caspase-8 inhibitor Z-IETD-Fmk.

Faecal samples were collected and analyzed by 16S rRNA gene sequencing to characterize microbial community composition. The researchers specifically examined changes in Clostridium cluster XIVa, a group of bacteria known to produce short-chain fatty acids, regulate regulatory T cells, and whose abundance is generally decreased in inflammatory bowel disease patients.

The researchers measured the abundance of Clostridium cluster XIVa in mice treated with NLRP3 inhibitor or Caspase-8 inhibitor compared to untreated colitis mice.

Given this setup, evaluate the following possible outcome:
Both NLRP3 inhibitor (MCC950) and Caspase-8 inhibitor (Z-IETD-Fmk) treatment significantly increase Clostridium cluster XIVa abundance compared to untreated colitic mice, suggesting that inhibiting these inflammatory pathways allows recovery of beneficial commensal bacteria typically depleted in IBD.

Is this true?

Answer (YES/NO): NO